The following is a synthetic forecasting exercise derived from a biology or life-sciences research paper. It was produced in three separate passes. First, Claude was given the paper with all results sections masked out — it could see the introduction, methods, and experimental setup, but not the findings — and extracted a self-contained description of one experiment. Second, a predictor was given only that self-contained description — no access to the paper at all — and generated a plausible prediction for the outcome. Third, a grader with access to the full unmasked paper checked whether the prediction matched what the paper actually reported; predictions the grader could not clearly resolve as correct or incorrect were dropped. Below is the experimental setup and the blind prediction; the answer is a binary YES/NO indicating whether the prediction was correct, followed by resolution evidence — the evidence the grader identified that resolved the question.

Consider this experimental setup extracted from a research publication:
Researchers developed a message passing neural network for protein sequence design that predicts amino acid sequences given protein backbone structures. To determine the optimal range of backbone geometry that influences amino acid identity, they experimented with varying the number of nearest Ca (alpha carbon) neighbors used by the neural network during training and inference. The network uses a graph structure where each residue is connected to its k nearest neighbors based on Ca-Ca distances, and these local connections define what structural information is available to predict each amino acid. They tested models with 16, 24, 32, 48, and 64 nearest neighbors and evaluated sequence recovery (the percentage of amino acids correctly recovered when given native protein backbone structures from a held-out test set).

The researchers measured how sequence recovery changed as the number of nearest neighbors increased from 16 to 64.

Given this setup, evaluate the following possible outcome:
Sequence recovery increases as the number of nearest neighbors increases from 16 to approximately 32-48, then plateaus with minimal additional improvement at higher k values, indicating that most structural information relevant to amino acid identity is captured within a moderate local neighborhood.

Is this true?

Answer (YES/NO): YES